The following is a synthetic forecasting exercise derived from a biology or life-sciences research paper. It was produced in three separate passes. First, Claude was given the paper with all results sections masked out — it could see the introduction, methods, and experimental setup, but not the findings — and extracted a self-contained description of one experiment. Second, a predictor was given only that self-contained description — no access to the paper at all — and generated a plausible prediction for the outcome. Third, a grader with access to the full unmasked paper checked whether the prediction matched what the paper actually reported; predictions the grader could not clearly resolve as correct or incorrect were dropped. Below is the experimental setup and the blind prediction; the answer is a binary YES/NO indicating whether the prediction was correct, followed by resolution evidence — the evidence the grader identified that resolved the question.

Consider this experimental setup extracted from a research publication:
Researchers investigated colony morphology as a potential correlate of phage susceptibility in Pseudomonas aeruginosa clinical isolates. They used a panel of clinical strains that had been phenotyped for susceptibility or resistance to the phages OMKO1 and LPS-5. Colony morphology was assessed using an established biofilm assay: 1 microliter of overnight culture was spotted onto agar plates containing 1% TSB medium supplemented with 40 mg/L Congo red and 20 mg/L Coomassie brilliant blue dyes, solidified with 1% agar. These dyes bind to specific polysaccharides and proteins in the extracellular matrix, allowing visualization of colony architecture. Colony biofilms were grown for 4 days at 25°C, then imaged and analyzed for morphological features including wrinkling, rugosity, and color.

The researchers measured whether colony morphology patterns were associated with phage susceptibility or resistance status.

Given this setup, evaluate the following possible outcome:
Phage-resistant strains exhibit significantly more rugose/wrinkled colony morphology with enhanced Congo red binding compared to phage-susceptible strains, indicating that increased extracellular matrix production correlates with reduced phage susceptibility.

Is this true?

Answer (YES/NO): NO